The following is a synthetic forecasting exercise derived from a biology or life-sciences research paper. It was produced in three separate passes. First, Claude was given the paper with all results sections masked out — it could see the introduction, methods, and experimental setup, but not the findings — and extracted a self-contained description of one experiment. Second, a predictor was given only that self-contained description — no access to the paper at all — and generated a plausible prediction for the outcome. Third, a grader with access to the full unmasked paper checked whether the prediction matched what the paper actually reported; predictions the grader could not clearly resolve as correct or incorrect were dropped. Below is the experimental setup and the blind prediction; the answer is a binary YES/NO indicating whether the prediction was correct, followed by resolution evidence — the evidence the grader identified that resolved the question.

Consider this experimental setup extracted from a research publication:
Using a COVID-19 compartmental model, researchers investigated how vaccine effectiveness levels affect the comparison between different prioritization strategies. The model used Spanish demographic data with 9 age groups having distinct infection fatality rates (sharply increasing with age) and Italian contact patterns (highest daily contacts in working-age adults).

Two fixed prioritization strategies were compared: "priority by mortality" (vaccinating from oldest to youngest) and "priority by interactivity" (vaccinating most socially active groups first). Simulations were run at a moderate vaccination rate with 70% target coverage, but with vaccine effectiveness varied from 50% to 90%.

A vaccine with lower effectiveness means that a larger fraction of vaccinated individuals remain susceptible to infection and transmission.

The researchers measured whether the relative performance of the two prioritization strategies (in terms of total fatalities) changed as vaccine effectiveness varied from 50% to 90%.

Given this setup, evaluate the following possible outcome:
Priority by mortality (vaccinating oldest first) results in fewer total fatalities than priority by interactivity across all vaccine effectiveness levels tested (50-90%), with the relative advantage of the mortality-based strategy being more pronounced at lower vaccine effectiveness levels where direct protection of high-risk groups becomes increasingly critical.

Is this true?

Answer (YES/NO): NO